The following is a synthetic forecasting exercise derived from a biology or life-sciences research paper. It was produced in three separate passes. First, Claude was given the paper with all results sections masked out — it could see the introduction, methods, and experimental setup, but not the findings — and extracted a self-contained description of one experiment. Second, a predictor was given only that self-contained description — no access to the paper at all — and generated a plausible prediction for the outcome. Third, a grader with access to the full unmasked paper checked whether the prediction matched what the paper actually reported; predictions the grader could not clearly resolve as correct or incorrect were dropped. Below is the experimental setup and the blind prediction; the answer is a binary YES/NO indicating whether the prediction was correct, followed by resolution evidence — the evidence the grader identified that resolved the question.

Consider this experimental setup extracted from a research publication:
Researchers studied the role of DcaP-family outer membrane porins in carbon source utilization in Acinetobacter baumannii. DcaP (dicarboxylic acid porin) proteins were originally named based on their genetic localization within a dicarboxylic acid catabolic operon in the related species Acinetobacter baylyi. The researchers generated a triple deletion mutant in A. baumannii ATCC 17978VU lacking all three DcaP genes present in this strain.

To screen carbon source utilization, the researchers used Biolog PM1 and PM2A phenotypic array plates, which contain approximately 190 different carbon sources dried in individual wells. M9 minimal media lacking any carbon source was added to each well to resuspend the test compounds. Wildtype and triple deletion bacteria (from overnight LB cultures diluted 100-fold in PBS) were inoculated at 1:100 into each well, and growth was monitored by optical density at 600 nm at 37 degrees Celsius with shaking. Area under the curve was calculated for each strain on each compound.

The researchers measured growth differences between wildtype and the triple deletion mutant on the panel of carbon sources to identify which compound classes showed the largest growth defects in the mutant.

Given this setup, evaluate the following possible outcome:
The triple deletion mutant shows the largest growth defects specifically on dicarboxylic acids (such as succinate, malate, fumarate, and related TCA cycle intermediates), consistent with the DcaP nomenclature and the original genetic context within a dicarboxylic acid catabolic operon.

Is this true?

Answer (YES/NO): NO